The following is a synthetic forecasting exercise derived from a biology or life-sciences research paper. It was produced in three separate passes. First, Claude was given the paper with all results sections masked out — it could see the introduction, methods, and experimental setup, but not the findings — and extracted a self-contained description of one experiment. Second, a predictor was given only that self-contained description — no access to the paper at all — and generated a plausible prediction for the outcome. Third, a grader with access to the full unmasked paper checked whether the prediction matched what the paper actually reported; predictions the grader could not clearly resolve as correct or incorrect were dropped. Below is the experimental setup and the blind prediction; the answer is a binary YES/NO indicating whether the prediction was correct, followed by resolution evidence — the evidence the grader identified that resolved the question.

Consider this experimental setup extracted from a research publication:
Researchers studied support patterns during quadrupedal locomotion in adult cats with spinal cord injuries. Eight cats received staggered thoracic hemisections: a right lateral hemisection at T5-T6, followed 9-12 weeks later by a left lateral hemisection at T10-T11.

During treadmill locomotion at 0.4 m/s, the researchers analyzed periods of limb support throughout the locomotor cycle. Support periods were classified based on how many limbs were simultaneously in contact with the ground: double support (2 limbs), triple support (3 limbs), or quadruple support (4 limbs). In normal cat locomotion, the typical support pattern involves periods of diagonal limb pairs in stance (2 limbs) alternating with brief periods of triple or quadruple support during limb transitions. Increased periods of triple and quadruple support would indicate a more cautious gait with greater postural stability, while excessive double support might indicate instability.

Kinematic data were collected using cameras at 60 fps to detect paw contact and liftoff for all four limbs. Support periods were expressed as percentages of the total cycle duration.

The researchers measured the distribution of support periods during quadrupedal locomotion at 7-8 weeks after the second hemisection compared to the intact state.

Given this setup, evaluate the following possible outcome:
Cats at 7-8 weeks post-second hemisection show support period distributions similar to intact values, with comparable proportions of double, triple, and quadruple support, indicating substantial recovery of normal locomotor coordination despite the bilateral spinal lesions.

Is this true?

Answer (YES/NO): NO